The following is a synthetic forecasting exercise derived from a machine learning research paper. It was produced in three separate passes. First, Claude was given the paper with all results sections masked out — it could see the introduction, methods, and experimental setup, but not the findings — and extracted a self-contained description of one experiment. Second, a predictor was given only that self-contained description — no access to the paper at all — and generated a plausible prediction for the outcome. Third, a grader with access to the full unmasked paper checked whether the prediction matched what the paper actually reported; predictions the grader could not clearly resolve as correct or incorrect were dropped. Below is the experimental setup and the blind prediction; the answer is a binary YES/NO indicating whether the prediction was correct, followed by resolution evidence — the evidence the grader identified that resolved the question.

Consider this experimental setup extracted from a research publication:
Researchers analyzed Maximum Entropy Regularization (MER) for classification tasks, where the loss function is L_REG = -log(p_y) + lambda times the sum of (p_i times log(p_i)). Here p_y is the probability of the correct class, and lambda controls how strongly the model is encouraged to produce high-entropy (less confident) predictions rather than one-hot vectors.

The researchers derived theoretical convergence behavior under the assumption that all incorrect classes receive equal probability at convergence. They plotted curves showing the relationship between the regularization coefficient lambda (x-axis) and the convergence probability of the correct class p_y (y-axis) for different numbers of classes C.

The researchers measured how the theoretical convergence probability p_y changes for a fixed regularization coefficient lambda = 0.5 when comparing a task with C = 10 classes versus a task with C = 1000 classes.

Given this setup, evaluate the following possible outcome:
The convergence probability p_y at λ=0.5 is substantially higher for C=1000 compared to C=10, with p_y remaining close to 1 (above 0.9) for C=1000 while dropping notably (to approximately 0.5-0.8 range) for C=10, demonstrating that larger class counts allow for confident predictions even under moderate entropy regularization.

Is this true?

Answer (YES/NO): NO